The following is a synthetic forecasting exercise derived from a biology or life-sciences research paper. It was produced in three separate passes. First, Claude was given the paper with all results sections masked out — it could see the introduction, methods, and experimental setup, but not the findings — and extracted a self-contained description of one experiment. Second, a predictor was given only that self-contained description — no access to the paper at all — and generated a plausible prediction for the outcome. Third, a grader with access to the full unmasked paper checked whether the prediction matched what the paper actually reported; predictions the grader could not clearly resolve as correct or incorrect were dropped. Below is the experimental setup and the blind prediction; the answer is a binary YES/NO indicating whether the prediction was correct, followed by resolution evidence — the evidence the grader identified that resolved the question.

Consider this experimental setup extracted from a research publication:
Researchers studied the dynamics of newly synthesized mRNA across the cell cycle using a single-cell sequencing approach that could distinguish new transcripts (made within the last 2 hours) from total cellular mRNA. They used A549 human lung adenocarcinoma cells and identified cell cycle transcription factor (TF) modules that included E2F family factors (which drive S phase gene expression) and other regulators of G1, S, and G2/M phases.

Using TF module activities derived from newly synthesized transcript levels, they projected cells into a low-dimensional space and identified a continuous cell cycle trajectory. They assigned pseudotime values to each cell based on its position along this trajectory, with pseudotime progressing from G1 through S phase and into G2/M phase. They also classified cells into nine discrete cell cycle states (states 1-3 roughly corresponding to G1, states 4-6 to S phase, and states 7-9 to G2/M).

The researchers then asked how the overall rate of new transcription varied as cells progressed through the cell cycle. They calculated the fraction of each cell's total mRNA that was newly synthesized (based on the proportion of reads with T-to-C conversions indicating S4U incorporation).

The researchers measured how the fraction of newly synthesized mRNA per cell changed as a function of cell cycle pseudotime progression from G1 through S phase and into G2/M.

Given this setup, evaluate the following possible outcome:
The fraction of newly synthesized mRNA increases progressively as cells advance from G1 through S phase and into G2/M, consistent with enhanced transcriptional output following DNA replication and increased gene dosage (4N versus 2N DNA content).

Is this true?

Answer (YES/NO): NO